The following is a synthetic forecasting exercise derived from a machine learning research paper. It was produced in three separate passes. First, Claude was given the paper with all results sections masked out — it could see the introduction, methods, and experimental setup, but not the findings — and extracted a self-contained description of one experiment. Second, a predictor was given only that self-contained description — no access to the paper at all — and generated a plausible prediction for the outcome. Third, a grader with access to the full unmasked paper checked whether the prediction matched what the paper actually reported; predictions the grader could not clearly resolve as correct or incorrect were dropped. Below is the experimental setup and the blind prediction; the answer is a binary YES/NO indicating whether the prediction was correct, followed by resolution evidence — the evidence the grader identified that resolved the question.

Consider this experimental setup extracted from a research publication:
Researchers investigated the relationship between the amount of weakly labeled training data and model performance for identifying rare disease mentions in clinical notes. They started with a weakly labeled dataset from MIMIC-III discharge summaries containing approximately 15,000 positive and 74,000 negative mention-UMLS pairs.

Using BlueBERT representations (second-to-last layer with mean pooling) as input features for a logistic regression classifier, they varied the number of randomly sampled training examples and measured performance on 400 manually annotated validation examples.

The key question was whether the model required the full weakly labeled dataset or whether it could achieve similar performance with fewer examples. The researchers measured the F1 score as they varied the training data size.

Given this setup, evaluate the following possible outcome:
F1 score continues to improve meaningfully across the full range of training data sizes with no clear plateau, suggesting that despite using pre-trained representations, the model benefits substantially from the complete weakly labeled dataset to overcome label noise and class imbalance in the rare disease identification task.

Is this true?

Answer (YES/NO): NO